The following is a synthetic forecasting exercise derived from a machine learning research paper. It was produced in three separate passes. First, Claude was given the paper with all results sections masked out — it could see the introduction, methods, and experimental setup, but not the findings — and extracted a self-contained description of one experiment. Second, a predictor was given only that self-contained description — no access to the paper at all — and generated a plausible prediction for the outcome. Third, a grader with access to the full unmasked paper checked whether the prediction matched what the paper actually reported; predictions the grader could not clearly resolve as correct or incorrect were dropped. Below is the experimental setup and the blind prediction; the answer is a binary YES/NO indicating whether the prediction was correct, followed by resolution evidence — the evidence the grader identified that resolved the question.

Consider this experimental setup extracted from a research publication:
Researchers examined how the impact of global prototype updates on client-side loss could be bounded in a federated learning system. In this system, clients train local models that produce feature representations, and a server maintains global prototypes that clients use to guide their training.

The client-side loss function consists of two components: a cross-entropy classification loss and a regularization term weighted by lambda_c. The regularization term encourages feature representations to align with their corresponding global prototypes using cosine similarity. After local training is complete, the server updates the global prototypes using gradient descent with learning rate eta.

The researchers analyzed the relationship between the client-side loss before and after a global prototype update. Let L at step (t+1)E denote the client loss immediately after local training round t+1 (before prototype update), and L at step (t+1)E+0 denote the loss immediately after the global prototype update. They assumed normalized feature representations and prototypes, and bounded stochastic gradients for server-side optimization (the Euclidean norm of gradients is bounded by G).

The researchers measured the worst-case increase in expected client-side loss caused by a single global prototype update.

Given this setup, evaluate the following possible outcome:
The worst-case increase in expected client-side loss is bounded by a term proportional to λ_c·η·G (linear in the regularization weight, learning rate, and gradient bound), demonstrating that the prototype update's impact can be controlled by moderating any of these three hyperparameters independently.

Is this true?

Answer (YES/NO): YES